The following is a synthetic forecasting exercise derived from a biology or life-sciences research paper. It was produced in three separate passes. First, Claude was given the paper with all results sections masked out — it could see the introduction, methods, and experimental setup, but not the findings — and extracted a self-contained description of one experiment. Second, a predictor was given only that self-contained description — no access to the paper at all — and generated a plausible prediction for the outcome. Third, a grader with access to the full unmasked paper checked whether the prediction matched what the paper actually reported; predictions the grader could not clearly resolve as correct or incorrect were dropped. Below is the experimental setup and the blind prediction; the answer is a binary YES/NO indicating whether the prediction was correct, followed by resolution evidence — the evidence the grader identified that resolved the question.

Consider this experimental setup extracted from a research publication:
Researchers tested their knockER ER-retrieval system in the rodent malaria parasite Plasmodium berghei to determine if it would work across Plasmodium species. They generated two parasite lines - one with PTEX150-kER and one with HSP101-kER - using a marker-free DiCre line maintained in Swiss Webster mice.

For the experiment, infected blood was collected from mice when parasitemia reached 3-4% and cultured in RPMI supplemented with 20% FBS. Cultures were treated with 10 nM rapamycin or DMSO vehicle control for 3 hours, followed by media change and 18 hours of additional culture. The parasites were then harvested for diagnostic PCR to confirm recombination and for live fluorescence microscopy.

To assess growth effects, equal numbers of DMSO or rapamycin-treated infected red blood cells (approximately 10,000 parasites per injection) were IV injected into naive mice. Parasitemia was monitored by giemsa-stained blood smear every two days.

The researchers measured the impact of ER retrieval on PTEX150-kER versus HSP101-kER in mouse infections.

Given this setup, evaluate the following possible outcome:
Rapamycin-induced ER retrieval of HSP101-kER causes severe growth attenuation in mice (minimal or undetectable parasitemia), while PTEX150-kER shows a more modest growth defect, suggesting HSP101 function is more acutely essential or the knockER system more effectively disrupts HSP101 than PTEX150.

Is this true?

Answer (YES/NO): NO